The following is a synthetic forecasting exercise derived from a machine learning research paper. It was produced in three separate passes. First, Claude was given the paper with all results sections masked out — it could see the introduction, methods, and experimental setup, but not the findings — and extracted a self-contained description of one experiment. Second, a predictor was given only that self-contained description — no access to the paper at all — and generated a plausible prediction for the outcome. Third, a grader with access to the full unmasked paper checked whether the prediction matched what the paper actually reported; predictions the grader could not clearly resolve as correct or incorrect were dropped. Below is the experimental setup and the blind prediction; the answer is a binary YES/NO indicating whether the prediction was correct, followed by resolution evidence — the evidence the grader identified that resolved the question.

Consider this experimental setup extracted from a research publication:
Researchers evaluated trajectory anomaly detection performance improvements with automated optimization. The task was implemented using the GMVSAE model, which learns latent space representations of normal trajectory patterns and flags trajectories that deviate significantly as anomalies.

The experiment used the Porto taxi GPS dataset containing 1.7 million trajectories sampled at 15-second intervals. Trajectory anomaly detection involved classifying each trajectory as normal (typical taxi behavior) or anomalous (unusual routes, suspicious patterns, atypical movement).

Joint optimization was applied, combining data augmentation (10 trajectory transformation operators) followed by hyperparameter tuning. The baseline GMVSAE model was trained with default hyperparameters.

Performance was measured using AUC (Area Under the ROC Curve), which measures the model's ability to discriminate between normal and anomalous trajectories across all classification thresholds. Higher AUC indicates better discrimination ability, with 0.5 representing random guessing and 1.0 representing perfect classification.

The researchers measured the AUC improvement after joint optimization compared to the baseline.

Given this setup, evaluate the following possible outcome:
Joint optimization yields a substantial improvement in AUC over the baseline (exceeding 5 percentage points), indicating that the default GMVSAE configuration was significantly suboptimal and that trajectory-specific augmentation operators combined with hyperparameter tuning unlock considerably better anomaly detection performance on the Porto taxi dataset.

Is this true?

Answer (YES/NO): NO